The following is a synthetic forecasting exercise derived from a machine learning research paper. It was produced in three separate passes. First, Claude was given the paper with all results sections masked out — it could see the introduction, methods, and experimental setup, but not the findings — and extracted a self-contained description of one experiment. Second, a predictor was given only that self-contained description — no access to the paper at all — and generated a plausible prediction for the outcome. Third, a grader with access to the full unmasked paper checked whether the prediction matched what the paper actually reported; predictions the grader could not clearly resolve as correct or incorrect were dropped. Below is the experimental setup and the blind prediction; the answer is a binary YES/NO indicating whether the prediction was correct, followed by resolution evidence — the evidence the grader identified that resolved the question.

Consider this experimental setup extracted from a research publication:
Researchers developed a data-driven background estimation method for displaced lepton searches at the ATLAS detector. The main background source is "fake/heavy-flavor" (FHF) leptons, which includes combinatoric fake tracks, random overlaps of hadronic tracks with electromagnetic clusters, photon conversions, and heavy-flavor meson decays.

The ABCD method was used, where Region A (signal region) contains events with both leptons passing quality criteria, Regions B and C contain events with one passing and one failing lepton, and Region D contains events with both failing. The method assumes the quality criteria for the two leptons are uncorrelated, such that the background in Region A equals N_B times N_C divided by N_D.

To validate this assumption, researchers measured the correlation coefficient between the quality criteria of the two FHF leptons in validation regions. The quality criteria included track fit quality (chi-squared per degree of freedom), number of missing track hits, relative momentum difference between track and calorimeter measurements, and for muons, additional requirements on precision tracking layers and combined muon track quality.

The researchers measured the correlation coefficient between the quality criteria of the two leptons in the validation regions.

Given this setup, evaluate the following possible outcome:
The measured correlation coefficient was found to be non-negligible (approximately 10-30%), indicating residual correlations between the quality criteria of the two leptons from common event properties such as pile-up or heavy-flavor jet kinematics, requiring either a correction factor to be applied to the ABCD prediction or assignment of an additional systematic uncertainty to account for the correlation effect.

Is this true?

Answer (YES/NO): NO